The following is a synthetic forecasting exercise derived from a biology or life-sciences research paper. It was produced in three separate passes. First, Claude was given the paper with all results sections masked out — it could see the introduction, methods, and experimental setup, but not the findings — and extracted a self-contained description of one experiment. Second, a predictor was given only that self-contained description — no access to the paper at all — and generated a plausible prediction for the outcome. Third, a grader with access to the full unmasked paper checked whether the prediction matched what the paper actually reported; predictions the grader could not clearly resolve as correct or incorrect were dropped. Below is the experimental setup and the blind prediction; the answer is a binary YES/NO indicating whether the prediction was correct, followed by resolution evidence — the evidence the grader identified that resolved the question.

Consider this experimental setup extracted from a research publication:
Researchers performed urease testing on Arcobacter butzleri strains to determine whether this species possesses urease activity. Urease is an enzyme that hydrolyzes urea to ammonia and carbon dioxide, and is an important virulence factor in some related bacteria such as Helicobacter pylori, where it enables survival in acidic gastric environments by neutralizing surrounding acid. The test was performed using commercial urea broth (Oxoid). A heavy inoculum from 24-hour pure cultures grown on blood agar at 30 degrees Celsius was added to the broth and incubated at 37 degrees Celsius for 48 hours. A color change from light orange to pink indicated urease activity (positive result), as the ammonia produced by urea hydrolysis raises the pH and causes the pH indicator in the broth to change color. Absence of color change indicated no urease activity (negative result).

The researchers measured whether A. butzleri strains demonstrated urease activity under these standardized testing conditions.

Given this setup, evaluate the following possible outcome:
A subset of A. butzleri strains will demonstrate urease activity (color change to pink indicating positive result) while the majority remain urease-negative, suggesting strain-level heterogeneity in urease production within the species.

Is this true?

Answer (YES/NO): YES